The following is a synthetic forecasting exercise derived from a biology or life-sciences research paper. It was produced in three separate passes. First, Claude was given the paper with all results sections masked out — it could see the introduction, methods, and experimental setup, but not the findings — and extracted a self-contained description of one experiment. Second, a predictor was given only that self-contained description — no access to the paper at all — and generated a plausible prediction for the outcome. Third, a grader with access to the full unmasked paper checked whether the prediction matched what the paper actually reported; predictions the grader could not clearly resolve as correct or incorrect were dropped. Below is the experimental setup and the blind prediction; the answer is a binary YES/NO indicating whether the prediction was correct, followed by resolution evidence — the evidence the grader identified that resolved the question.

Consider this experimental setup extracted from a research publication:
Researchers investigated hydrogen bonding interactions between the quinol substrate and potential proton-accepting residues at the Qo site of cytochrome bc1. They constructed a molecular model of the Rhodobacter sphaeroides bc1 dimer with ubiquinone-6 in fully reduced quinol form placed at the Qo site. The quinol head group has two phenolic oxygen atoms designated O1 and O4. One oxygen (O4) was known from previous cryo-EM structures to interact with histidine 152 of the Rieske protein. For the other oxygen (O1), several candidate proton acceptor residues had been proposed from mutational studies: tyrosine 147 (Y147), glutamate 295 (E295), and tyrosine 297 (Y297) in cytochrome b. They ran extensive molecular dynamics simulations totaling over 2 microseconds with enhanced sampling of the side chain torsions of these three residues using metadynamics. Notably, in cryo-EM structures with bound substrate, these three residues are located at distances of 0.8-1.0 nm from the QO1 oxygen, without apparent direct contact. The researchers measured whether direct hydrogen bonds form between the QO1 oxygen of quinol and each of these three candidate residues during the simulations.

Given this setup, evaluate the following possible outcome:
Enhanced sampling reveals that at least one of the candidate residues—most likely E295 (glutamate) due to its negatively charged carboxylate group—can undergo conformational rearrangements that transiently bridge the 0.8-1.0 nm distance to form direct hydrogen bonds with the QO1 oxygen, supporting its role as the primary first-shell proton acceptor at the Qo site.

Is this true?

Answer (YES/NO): NO